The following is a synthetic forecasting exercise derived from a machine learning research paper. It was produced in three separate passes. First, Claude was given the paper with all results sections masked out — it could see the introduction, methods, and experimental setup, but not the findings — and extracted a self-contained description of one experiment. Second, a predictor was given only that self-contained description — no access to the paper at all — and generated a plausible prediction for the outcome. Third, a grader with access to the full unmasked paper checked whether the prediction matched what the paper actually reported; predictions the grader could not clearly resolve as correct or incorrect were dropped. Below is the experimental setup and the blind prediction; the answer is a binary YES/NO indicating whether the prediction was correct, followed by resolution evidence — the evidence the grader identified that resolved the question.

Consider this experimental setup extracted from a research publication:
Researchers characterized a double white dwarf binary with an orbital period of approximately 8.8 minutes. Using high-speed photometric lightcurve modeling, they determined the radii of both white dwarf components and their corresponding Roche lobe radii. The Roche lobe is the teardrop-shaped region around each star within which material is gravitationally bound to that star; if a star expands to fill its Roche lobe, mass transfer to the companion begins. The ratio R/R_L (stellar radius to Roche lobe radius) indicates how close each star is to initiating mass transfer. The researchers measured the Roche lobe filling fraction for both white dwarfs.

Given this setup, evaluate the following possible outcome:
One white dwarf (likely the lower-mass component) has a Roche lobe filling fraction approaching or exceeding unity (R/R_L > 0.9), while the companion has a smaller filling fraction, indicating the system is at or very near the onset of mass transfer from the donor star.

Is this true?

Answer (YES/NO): NO